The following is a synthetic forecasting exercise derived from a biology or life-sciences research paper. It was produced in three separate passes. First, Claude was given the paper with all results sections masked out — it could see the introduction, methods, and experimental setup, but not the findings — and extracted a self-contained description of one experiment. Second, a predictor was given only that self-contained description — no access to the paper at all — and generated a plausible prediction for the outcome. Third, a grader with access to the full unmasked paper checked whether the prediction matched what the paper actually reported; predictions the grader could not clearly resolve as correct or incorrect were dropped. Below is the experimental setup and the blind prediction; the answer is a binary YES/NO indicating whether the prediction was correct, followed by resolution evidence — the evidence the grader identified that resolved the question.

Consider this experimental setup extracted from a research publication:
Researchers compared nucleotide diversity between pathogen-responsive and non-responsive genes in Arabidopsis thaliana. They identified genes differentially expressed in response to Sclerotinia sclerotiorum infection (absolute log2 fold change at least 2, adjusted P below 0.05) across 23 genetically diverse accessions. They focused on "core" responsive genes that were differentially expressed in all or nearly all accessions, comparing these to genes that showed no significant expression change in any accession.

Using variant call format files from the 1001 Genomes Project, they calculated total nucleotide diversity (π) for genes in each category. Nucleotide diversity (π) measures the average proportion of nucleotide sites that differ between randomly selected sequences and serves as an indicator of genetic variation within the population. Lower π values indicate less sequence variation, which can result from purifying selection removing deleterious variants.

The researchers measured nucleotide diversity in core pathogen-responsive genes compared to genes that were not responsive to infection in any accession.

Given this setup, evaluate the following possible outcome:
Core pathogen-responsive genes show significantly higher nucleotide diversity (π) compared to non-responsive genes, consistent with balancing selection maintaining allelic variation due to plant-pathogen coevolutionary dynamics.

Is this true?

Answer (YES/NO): NO